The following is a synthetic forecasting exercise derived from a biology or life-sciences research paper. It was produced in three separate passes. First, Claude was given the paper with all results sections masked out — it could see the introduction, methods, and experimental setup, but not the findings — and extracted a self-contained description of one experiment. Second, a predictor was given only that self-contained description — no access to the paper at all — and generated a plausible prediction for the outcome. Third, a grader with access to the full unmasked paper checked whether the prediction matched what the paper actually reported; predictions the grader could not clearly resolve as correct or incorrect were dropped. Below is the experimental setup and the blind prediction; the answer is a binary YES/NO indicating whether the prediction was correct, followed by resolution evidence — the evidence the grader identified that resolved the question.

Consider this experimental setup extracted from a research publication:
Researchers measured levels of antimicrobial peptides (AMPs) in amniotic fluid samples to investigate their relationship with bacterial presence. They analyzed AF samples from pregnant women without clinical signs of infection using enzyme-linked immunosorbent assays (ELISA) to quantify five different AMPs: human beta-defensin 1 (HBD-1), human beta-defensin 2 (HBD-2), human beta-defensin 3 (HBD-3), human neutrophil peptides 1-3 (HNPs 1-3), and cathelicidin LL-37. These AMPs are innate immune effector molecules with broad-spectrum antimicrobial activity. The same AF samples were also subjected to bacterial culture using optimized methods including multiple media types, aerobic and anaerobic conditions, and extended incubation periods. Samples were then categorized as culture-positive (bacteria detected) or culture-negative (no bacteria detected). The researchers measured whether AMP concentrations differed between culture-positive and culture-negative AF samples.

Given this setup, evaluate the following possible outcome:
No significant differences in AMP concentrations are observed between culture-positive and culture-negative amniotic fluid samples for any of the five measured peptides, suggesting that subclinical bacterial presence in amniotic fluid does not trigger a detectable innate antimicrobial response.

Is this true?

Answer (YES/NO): NO